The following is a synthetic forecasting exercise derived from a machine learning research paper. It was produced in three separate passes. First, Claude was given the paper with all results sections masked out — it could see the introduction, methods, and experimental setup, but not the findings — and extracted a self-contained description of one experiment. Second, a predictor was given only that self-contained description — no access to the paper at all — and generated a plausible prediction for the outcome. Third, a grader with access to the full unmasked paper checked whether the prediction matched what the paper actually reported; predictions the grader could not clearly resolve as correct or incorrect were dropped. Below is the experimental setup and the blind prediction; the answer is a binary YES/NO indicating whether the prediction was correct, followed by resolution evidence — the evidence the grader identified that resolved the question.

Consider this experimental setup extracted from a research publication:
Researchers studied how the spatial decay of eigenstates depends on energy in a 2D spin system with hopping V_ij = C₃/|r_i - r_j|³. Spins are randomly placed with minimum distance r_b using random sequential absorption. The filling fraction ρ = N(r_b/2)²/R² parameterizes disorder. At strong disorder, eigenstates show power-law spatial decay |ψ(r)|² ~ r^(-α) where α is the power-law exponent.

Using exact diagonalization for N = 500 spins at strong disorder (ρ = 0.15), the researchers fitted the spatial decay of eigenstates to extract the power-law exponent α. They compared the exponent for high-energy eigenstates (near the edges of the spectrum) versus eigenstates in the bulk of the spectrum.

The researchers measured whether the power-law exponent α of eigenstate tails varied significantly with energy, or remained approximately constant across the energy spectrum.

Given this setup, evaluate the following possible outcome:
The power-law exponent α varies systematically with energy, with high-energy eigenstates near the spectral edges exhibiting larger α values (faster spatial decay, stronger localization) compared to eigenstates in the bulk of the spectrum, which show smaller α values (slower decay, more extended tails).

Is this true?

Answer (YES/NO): NO